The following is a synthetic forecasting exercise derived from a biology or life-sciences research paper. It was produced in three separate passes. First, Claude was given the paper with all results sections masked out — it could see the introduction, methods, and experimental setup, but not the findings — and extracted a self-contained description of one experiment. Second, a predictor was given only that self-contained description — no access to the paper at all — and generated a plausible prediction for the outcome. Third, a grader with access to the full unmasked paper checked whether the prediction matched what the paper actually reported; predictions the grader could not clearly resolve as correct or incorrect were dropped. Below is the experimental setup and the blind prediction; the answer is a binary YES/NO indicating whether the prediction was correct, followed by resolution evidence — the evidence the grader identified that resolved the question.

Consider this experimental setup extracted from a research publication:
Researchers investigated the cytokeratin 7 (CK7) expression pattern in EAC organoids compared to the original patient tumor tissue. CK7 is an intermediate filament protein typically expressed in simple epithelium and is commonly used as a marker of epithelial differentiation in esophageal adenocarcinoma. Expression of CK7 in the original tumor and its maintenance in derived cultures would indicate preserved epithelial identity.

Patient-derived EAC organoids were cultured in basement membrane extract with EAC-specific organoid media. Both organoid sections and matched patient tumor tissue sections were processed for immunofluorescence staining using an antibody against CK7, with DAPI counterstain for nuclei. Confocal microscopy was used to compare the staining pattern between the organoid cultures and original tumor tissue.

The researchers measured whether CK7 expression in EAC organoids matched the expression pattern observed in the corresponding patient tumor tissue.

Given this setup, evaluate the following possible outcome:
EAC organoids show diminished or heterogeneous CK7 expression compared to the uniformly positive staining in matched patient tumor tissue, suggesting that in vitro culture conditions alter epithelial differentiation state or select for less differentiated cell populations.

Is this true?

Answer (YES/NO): NO